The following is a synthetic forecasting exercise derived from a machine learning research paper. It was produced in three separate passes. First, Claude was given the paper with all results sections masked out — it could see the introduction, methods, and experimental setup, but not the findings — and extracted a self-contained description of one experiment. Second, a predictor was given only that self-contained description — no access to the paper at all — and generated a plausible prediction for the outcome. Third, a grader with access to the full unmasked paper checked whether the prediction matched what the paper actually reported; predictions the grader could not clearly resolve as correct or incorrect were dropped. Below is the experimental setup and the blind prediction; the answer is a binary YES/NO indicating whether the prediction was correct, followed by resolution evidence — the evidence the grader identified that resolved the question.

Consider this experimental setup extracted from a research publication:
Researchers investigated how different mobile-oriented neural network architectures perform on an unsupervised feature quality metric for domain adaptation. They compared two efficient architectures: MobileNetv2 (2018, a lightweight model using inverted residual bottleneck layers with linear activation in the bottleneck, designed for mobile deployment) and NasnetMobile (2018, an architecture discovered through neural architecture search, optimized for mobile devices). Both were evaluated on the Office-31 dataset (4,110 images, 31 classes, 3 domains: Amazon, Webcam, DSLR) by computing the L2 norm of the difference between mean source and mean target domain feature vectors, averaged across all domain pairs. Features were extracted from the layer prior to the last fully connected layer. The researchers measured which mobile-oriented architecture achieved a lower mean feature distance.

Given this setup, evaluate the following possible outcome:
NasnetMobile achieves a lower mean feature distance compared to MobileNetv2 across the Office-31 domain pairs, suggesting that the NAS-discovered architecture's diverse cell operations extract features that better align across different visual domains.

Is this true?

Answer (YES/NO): YES